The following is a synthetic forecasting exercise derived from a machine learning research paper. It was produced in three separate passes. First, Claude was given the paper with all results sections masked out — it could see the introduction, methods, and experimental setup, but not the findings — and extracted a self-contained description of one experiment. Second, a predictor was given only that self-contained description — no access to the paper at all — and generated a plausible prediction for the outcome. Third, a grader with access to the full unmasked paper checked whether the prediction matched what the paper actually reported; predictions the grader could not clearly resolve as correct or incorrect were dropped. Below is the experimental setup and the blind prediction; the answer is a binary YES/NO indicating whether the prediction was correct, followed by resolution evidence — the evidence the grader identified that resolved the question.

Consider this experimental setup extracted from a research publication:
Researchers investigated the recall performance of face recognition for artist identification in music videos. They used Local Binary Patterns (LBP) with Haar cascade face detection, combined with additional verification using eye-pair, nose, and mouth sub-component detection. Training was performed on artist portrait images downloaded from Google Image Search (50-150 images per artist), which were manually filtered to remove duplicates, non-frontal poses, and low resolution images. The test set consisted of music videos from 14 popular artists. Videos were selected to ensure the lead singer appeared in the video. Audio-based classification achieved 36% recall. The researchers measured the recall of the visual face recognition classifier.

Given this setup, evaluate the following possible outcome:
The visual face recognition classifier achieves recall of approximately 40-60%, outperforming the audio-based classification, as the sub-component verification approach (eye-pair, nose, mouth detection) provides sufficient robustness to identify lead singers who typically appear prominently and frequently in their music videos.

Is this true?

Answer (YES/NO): NO